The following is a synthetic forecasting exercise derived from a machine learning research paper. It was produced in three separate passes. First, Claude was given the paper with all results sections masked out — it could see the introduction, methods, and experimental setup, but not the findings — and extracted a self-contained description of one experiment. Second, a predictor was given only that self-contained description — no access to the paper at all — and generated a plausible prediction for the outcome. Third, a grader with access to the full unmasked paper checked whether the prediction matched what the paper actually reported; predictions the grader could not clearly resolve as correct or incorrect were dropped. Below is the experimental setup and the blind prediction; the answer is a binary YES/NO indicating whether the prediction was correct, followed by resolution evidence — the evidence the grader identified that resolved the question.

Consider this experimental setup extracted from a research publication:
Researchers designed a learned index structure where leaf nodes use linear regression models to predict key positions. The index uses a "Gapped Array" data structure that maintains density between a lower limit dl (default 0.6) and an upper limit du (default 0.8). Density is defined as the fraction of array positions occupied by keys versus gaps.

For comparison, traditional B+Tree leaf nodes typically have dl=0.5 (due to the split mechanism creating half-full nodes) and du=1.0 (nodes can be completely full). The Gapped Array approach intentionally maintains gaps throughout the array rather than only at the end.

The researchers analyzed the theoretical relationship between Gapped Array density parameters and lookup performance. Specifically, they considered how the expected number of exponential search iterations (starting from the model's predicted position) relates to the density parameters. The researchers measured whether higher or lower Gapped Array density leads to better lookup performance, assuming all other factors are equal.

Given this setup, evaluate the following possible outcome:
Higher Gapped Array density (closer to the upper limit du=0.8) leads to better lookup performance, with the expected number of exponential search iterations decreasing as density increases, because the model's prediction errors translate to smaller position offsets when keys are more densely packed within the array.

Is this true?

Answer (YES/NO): NO